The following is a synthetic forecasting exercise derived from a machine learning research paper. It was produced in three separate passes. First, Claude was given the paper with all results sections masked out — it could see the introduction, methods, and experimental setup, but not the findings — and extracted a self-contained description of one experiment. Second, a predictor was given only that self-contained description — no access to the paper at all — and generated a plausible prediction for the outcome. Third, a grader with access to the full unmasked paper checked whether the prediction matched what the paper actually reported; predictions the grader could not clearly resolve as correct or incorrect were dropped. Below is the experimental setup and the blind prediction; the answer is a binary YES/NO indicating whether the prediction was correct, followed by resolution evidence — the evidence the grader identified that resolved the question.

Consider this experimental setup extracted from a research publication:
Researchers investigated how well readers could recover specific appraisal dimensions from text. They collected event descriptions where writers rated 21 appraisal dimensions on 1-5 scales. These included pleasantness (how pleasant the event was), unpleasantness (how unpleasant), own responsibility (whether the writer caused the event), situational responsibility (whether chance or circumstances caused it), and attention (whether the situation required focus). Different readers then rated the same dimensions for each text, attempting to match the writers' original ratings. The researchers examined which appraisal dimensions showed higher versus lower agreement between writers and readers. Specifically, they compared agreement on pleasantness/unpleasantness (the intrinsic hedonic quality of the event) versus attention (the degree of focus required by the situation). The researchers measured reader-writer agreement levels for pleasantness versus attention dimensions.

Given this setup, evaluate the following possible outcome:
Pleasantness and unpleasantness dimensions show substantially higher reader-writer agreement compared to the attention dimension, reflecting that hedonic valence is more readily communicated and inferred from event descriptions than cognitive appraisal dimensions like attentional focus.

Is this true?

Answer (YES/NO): YES